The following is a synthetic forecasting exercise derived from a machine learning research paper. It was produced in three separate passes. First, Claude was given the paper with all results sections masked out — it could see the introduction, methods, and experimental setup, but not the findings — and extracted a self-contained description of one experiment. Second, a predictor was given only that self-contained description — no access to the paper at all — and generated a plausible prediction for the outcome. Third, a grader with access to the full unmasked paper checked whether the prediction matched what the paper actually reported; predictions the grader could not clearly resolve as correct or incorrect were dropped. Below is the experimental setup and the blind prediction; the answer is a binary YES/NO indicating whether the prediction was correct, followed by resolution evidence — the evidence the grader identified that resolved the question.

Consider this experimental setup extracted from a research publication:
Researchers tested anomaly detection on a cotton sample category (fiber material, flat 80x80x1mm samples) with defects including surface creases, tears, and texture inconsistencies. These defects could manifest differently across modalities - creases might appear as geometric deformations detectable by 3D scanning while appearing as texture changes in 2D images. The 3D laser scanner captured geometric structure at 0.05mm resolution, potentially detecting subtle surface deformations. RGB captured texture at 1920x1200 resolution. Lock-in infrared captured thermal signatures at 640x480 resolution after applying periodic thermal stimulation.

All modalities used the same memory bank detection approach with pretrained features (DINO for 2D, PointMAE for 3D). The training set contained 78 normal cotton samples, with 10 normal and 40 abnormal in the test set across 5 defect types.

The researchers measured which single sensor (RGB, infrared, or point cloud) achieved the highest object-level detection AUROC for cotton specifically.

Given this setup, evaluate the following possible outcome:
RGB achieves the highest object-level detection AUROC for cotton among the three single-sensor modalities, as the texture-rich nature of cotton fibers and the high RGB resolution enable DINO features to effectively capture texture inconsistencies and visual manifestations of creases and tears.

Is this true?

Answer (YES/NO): NO